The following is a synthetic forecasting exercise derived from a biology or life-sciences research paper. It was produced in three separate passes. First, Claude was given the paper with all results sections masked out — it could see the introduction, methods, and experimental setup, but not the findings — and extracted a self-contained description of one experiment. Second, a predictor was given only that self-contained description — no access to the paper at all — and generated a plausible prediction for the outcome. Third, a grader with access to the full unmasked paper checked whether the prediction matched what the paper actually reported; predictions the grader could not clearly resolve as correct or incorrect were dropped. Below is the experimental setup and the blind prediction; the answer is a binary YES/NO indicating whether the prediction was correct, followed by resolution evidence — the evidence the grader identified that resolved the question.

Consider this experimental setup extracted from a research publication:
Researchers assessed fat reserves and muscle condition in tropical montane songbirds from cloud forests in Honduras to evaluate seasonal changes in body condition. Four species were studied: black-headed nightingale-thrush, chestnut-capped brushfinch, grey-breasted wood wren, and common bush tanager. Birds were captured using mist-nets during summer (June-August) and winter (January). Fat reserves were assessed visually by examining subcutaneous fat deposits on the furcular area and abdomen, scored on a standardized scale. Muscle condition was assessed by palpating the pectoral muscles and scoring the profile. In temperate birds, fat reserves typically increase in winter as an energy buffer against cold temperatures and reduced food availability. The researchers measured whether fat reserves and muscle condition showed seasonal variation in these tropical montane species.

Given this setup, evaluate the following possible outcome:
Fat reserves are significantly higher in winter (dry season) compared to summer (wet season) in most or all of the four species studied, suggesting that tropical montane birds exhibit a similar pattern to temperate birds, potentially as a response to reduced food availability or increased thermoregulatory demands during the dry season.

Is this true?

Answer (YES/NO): NO